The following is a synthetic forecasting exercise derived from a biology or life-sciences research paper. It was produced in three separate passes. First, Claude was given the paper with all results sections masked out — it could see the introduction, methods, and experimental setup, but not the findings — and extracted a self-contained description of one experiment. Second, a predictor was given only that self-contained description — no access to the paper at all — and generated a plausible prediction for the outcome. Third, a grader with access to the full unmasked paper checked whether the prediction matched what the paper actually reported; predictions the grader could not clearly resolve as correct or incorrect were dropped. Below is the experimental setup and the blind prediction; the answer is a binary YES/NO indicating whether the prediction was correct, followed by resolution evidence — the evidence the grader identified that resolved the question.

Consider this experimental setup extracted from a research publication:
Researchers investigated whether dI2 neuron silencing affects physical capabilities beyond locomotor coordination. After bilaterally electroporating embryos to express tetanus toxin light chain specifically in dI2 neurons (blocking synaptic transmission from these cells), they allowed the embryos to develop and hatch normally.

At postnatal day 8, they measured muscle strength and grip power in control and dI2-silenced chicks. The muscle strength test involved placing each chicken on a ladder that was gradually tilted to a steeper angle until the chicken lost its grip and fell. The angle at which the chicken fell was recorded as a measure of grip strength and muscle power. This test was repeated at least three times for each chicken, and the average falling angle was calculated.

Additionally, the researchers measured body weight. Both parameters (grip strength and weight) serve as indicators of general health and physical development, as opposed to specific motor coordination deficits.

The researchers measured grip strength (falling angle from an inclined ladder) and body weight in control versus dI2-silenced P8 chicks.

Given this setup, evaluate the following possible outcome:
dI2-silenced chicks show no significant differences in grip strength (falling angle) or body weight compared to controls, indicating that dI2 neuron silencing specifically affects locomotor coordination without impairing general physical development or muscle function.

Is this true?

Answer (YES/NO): YES